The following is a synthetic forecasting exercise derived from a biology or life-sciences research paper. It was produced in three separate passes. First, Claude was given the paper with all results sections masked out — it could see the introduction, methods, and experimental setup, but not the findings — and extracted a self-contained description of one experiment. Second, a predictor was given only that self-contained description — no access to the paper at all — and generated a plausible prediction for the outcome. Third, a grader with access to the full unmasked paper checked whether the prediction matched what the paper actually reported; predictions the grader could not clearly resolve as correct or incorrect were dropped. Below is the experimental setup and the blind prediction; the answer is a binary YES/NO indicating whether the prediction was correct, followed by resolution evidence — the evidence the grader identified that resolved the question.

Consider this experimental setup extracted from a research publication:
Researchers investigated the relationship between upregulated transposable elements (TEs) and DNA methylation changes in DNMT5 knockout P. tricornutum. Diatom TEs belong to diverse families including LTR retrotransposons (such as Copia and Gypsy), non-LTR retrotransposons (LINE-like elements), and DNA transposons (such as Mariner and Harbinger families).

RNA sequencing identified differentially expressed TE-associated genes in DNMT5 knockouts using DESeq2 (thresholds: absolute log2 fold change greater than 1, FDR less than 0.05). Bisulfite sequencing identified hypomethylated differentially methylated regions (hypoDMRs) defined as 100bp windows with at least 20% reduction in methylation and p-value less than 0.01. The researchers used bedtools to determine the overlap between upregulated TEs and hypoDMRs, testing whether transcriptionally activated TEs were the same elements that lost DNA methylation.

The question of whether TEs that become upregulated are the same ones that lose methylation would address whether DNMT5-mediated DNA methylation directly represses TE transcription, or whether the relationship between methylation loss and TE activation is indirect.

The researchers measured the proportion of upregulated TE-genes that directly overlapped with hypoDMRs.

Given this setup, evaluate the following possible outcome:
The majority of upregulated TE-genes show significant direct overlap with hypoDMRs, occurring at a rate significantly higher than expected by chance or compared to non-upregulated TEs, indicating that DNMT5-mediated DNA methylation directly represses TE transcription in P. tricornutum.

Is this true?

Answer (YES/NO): YES